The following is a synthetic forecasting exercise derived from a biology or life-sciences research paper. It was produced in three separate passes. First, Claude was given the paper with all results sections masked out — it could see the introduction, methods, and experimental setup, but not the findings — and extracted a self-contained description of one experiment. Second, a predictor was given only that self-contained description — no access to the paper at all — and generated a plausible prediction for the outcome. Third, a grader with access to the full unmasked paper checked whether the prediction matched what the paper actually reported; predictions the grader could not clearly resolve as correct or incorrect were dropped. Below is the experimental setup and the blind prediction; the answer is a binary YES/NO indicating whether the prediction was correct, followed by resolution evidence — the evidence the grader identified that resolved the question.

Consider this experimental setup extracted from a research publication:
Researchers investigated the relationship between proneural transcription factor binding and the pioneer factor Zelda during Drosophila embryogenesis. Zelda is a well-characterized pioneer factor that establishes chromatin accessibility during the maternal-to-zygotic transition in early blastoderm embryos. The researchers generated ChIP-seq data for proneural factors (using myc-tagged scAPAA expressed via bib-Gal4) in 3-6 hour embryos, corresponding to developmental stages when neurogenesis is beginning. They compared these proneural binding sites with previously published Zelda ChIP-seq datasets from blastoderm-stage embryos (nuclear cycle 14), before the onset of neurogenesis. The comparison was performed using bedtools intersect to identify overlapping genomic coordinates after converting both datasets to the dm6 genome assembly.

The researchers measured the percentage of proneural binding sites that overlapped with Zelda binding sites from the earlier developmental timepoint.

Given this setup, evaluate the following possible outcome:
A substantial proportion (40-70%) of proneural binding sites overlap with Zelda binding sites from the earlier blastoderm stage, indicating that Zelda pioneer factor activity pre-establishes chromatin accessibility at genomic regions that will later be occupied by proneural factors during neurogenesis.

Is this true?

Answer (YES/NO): YES